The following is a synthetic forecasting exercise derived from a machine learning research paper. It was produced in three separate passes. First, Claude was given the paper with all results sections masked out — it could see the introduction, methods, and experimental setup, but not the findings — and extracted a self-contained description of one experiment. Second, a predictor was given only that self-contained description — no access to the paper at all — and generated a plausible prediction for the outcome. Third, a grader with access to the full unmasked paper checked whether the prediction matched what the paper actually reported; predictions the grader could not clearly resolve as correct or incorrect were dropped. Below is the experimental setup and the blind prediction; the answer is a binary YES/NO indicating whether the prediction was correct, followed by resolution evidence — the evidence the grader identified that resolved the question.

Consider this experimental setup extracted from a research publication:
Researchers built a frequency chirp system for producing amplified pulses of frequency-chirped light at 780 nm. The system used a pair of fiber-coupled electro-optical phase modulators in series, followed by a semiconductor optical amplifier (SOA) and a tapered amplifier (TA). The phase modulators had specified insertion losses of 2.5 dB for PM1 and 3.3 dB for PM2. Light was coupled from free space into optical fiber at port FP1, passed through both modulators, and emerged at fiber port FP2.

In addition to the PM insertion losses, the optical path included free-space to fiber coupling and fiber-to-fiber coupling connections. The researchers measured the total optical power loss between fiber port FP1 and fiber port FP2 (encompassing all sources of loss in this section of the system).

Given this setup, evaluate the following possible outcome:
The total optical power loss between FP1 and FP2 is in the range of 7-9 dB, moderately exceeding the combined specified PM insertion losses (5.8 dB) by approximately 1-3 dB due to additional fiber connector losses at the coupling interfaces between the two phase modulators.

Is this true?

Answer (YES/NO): NO